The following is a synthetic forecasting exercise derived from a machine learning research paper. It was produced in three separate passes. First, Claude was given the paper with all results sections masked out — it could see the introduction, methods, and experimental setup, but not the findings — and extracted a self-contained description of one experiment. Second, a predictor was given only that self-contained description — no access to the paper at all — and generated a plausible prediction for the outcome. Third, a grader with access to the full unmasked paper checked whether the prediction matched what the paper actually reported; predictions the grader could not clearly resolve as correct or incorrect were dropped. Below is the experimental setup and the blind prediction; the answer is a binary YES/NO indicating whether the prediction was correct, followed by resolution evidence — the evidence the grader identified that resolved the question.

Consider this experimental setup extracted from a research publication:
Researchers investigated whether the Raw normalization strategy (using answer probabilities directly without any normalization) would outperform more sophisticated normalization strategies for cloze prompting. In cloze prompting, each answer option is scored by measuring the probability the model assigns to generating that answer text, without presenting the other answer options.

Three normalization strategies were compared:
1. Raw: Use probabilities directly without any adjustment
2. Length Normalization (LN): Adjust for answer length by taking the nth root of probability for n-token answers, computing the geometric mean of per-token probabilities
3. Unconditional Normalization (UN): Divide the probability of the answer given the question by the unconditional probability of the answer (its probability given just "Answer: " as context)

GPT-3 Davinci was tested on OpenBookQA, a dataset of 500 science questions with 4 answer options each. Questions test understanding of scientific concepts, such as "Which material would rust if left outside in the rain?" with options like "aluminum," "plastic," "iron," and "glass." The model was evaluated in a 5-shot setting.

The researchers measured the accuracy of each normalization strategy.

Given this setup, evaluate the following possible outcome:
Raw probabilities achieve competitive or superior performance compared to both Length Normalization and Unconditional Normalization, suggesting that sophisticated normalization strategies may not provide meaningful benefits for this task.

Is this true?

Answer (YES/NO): NO